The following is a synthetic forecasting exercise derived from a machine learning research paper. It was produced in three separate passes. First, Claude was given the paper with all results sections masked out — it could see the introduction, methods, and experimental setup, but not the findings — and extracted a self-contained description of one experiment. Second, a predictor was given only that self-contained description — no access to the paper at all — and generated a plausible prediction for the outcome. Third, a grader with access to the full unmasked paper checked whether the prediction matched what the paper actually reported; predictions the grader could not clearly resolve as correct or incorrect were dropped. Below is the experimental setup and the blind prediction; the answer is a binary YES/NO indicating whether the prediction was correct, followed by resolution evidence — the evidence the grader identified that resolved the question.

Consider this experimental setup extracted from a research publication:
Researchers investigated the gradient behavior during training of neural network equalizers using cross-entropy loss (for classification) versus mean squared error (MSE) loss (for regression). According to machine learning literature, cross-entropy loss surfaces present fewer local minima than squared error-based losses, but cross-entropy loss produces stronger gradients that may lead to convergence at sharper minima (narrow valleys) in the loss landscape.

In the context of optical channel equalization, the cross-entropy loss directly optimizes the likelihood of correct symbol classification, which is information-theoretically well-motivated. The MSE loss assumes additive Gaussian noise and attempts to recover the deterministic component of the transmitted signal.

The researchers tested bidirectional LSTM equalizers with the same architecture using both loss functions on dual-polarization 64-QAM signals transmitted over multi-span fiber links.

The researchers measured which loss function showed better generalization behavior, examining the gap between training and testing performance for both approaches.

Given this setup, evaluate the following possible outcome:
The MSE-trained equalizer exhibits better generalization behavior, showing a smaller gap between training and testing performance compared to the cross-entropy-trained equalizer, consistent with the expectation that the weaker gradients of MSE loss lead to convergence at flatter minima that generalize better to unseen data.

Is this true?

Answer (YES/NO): YES